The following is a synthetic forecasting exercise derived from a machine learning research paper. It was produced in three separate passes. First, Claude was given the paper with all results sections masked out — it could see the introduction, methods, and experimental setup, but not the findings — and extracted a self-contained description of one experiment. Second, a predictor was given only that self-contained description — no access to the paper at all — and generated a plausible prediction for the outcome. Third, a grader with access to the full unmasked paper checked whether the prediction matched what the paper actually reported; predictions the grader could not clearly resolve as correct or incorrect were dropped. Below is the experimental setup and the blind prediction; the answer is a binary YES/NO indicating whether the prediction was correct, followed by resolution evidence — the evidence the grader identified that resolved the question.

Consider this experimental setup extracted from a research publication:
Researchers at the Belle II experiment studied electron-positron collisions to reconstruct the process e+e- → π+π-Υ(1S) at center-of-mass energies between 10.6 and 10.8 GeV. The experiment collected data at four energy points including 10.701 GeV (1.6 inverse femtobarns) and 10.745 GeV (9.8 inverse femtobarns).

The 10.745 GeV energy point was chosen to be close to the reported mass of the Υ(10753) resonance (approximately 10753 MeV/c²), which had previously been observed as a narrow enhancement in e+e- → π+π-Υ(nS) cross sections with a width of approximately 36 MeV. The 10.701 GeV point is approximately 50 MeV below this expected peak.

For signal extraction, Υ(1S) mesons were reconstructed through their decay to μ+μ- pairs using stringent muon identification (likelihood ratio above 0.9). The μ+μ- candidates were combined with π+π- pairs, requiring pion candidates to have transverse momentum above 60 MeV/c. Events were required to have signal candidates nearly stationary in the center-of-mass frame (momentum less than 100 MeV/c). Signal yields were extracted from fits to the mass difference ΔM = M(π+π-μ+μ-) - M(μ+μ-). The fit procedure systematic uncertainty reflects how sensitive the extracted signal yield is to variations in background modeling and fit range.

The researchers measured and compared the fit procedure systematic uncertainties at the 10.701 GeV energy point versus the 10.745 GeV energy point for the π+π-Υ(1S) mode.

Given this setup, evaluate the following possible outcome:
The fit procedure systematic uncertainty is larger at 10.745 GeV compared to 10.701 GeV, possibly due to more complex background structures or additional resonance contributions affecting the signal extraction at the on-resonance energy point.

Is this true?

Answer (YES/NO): NO